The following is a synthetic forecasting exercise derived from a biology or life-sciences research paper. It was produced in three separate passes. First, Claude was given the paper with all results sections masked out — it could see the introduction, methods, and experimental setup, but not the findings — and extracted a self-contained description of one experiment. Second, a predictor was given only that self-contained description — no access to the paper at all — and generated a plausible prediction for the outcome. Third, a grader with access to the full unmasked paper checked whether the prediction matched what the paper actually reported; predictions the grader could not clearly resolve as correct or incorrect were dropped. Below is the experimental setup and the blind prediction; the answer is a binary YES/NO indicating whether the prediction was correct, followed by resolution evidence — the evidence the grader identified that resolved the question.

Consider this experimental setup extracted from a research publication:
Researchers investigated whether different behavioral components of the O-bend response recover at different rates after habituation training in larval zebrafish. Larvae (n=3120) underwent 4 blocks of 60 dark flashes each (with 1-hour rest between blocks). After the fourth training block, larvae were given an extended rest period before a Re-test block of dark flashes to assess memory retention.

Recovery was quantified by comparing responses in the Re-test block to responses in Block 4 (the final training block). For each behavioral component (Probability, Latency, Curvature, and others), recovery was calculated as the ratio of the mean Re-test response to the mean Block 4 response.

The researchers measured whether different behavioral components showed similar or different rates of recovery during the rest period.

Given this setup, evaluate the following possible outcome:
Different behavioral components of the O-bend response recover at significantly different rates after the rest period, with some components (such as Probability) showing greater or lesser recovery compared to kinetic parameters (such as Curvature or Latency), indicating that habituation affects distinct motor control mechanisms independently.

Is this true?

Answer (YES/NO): YES